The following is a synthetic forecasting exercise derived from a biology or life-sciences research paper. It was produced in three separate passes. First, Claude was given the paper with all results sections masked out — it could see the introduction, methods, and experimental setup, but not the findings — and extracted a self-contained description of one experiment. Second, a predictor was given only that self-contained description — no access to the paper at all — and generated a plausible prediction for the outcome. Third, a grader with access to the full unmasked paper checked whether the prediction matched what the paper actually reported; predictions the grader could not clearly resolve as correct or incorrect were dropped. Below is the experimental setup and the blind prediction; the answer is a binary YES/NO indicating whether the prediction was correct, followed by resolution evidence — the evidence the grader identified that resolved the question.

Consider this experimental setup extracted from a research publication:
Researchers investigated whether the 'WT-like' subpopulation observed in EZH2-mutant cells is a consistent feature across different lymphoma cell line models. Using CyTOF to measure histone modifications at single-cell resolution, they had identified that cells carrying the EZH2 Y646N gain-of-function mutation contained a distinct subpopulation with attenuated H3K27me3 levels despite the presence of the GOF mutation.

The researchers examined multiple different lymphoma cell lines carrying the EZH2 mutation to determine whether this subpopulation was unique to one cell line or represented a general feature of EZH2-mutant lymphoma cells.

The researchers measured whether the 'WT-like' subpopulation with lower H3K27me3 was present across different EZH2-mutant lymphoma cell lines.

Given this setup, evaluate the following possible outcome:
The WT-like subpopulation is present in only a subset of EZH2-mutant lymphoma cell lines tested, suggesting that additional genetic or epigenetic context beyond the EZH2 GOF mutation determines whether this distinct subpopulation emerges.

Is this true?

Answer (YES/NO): NO